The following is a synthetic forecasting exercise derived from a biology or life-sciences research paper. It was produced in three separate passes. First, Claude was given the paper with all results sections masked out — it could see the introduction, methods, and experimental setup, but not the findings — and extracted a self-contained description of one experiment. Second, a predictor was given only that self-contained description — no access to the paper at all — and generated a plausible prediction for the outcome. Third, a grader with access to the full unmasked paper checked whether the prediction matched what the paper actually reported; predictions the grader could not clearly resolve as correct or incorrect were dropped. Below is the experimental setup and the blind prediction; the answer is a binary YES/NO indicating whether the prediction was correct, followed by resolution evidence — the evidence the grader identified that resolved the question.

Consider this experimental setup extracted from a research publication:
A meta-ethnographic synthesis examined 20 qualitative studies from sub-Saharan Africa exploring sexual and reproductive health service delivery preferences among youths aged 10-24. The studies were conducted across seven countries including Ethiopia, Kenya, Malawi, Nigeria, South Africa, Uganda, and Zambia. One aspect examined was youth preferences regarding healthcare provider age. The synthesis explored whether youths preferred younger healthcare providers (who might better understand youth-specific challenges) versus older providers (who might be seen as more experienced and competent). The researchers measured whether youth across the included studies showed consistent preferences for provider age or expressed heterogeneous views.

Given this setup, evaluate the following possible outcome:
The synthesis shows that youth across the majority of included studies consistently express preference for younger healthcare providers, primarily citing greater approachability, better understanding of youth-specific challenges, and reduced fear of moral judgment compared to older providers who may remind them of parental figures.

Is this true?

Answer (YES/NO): NO